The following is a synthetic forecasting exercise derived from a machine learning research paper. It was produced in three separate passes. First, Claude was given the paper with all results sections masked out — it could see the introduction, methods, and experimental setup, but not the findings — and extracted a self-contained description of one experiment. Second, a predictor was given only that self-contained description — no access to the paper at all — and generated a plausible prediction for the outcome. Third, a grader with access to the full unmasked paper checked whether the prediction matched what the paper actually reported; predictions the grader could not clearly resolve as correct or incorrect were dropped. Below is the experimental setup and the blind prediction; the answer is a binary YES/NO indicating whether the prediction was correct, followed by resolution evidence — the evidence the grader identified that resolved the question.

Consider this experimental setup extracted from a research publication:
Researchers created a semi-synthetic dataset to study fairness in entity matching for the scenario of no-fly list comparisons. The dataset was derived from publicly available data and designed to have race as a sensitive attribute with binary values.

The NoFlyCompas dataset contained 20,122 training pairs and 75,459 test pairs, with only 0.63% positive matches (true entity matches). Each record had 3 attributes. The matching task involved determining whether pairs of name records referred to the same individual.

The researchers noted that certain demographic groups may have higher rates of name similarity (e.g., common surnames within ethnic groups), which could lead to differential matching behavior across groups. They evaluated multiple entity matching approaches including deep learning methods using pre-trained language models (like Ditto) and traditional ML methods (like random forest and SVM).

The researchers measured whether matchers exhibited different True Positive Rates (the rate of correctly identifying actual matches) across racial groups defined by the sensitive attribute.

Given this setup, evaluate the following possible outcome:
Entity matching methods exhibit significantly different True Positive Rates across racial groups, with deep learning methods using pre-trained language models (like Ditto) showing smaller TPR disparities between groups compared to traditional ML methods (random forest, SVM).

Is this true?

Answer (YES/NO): NO